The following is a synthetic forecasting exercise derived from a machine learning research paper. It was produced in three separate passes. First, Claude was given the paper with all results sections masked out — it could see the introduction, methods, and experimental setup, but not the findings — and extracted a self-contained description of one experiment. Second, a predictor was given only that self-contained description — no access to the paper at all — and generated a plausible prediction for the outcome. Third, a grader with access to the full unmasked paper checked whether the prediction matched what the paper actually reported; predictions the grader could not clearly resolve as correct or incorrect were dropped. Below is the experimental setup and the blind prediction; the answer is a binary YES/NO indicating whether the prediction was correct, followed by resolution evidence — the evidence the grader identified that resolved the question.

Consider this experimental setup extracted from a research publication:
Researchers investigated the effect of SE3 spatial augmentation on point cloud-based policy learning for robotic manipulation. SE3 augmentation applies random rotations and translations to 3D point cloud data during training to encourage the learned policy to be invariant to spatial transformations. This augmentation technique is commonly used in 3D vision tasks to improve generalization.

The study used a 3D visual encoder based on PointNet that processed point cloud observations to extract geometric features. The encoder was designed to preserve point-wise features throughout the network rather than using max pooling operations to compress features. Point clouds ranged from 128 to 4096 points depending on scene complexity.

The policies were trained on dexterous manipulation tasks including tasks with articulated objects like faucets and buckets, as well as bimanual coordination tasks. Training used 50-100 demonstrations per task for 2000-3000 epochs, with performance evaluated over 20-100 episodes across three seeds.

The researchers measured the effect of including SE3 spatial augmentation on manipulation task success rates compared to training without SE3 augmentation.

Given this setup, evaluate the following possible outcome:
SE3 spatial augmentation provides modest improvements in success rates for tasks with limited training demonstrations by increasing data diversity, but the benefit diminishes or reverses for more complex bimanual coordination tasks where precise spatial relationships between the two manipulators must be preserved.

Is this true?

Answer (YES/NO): NO